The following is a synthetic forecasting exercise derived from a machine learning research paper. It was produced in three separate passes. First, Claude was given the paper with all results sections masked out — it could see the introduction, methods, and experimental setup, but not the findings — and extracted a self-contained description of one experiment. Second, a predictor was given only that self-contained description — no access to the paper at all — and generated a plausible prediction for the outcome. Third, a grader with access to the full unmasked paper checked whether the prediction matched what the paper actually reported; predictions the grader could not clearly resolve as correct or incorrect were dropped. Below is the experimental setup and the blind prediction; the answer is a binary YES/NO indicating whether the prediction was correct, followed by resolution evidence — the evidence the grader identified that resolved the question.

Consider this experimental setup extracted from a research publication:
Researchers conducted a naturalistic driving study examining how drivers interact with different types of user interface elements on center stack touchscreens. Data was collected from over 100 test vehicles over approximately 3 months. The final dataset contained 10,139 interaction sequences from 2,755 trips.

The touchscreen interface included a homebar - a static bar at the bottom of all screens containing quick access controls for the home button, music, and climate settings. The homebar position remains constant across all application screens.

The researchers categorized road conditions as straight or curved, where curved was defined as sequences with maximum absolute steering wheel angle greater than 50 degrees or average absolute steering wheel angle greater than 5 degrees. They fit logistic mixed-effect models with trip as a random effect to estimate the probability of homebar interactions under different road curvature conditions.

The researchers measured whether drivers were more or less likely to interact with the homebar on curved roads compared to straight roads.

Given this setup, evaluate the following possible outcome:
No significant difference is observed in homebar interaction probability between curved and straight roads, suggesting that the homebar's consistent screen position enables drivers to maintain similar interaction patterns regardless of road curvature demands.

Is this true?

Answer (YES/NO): YES